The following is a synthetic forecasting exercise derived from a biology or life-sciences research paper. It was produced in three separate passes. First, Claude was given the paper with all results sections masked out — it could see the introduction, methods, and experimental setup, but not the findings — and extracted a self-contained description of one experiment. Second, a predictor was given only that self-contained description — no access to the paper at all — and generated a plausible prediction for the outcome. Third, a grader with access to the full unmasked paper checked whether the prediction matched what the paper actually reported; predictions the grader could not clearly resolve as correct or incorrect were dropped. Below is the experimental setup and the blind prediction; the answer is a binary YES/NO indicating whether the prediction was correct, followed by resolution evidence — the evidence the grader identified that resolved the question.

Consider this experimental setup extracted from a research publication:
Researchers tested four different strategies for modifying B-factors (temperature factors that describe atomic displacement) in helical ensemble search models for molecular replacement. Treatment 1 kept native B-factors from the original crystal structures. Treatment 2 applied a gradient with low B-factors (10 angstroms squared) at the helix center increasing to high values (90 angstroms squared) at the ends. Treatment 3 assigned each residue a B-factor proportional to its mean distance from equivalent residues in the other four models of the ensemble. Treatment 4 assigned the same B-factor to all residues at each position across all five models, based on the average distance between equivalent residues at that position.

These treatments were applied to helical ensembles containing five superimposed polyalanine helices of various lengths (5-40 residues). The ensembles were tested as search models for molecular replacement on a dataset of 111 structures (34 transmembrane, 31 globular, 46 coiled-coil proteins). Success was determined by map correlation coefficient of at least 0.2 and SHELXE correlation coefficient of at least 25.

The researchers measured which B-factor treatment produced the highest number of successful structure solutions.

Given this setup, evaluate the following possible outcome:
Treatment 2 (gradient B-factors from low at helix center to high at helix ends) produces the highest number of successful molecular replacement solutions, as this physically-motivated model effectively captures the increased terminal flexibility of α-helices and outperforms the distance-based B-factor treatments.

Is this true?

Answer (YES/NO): NO